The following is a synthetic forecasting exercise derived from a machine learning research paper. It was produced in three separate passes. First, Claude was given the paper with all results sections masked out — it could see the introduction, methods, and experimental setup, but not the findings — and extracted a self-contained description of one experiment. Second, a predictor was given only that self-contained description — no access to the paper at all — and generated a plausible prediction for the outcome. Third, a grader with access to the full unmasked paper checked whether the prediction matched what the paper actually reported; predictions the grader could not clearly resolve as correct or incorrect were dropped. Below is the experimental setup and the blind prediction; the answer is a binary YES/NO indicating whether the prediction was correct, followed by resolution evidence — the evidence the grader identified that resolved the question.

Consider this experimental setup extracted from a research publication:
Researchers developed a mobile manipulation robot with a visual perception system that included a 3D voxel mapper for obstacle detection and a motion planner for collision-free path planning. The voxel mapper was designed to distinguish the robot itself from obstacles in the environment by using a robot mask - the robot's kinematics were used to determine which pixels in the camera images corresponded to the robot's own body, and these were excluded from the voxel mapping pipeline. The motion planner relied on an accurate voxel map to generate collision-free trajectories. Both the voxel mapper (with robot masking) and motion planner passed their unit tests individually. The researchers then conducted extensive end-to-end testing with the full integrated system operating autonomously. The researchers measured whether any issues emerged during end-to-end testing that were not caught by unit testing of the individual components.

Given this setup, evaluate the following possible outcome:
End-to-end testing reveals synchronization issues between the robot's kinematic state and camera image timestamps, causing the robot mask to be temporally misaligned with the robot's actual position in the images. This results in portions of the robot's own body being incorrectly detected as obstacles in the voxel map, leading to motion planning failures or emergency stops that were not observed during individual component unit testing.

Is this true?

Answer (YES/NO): NO